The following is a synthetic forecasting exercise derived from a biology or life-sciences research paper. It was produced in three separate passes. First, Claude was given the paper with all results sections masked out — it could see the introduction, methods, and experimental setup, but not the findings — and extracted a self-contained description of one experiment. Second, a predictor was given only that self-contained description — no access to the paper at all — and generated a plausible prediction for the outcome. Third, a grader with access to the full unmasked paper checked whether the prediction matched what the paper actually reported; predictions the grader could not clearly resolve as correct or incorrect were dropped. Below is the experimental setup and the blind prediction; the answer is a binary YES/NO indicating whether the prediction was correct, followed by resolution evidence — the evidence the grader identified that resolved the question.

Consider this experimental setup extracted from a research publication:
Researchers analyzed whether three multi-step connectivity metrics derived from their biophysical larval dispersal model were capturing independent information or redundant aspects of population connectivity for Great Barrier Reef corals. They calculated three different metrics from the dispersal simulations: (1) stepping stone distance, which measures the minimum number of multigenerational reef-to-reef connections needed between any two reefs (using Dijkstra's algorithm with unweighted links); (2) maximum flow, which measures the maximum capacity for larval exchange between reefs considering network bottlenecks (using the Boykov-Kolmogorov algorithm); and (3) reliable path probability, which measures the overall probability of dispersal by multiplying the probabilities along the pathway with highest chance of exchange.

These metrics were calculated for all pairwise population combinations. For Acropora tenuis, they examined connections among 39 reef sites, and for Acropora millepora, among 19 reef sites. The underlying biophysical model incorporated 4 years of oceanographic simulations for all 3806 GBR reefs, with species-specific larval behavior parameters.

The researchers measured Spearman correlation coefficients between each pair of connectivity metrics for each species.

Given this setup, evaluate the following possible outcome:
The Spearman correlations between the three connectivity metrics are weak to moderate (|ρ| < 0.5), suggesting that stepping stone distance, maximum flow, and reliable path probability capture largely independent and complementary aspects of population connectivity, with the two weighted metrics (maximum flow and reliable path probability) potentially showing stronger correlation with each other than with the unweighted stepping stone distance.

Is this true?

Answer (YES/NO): NO